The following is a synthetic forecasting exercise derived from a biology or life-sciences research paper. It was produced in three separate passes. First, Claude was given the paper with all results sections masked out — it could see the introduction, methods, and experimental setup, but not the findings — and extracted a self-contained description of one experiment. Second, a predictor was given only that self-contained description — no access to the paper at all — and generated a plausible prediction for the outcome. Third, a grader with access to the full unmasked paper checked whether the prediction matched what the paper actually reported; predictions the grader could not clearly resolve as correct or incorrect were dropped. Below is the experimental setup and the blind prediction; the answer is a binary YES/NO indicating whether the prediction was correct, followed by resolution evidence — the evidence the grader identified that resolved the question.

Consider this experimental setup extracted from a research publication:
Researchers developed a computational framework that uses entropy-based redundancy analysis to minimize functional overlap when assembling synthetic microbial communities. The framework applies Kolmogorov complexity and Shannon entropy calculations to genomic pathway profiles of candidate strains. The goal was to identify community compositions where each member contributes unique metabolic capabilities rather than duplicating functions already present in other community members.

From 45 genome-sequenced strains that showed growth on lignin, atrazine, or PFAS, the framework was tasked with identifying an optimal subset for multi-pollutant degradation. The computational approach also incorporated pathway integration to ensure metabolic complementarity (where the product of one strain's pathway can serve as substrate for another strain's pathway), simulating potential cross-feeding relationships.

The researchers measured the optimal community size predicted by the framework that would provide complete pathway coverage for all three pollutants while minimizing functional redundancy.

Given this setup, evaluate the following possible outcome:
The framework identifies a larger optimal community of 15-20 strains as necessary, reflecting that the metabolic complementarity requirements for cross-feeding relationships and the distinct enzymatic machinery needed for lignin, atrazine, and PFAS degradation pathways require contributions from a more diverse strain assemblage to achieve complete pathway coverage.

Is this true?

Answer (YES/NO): NO